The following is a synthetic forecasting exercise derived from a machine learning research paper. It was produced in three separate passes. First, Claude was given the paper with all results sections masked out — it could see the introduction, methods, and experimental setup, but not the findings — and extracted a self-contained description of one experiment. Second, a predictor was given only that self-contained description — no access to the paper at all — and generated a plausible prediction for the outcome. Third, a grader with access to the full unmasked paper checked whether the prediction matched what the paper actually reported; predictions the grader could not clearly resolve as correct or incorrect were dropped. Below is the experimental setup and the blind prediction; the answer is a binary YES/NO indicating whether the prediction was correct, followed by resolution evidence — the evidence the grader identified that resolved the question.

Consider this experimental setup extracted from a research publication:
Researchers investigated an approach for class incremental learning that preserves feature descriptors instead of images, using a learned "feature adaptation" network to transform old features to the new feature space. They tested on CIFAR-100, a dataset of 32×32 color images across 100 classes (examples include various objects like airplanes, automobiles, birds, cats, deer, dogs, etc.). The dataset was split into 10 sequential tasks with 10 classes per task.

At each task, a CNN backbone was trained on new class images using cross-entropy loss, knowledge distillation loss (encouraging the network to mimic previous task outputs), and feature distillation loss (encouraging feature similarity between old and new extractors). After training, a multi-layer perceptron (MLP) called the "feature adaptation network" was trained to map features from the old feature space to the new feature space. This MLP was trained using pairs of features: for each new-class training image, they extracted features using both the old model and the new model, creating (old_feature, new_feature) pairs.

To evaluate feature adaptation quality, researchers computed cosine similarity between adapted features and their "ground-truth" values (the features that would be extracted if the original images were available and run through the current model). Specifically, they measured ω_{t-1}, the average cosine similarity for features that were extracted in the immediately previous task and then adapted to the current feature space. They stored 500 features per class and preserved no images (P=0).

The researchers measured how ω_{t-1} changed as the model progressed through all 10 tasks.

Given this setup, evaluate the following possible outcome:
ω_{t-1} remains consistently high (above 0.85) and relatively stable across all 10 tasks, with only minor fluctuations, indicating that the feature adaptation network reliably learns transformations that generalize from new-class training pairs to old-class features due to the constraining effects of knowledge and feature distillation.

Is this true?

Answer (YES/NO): NO